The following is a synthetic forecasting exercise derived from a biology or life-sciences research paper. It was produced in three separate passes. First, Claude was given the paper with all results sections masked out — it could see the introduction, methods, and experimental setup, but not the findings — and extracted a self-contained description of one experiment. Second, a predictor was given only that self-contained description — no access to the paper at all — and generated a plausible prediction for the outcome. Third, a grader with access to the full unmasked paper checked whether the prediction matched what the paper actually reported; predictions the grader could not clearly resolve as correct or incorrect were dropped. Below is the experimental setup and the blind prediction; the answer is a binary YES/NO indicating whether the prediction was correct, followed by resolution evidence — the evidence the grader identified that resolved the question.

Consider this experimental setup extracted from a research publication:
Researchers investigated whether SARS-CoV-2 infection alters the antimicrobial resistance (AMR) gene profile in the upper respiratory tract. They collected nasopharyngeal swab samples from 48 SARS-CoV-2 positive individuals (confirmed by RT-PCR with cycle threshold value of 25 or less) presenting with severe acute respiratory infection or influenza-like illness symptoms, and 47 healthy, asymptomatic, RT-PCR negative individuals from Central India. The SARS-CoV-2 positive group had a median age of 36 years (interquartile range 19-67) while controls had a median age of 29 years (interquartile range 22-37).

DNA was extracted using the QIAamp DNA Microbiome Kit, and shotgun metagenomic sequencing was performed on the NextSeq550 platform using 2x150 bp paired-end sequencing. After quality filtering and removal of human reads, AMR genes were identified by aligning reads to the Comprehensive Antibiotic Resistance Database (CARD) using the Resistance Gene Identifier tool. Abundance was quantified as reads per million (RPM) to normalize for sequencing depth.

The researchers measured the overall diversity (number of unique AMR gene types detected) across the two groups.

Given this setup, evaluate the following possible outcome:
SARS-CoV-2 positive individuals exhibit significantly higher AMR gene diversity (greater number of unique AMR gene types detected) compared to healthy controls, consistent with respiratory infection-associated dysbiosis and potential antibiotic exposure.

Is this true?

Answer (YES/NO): YES